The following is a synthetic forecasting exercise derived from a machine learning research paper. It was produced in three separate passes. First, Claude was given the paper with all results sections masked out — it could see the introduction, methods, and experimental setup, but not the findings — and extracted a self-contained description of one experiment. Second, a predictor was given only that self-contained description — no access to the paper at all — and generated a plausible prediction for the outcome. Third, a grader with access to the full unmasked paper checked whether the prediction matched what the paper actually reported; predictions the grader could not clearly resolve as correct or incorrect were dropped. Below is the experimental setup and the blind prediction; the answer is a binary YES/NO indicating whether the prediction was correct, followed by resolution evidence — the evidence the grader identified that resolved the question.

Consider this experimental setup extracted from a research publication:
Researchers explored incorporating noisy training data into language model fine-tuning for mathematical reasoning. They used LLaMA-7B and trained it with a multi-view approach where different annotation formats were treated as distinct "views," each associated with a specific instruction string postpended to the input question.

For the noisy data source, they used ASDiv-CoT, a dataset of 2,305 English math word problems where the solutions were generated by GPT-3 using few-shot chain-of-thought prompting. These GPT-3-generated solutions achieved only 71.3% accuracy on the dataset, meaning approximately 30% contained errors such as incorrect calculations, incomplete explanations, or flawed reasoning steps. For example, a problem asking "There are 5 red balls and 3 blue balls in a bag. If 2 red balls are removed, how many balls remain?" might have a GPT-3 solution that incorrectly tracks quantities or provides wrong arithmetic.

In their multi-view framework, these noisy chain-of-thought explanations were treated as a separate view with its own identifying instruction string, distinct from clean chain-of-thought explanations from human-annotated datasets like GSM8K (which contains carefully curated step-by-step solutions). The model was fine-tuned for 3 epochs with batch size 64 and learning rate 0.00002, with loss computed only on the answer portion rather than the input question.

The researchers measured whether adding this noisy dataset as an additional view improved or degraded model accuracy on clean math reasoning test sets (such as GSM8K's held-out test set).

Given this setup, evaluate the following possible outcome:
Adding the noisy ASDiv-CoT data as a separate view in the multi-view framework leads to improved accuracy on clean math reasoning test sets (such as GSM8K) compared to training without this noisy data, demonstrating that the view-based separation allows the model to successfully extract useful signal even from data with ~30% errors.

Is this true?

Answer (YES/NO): YES